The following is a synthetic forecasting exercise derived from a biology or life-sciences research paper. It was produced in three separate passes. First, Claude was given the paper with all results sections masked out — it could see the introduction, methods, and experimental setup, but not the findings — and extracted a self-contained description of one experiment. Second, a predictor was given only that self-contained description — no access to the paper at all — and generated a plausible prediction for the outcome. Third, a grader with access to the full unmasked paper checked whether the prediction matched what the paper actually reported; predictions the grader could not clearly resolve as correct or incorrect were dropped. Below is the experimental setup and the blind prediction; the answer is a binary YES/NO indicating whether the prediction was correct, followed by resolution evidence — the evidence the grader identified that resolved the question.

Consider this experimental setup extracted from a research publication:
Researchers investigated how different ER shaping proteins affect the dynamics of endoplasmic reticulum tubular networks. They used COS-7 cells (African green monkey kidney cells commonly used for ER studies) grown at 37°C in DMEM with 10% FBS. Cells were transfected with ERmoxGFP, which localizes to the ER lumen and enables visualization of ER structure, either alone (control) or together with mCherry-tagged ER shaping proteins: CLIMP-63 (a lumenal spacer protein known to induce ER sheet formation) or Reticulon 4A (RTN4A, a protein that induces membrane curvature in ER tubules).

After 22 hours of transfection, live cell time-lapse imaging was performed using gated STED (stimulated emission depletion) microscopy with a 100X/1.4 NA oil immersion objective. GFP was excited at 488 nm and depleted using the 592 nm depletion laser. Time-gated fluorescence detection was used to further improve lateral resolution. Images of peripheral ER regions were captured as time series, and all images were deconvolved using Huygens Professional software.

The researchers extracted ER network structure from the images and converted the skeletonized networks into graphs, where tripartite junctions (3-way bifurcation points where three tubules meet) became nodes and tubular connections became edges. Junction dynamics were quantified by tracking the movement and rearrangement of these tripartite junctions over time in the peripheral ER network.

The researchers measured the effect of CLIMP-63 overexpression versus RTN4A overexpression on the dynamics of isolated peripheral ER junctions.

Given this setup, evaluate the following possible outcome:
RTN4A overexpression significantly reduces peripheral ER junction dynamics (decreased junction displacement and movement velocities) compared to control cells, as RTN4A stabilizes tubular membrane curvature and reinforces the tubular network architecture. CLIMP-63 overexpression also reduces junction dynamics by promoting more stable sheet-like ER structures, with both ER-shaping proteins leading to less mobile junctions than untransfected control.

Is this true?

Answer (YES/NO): NO